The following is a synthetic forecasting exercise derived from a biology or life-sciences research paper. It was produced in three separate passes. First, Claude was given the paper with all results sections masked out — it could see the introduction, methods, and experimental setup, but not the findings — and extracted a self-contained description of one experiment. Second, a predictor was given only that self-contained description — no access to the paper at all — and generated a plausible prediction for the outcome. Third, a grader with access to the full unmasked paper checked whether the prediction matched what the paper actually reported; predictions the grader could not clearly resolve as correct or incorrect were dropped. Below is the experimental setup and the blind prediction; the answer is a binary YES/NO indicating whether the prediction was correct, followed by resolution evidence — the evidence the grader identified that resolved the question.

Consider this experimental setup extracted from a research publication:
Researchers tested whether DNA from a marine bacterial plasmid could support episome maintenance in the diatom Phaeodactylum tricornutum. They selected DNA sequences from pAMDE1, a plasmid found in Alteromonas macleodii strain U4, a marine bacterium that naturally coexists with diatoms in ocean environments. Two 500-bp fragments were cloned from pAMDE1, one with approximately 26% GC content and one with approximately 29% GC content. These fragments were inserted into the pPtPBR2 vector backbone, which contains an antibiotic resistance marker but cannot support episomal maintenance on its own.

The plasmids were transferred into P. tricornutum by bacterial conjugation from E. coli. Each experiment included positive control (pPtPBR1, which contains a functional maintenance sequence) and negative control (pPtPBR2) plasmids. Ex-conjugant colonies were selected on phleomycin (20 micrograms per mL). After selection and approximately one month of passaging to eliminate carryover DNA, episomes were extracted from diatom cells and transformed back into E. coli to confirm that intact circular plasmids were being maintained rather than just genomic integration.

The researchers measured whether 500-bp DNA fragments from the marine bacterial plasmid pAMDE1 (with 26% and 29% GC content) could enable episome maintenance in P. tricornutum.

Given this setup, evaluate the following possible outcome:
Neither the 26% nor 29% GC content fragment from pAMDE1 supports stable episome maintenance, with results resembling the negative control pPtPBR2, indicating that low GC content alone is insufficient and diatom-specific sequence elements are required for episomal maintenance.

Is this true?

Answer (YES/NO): NO